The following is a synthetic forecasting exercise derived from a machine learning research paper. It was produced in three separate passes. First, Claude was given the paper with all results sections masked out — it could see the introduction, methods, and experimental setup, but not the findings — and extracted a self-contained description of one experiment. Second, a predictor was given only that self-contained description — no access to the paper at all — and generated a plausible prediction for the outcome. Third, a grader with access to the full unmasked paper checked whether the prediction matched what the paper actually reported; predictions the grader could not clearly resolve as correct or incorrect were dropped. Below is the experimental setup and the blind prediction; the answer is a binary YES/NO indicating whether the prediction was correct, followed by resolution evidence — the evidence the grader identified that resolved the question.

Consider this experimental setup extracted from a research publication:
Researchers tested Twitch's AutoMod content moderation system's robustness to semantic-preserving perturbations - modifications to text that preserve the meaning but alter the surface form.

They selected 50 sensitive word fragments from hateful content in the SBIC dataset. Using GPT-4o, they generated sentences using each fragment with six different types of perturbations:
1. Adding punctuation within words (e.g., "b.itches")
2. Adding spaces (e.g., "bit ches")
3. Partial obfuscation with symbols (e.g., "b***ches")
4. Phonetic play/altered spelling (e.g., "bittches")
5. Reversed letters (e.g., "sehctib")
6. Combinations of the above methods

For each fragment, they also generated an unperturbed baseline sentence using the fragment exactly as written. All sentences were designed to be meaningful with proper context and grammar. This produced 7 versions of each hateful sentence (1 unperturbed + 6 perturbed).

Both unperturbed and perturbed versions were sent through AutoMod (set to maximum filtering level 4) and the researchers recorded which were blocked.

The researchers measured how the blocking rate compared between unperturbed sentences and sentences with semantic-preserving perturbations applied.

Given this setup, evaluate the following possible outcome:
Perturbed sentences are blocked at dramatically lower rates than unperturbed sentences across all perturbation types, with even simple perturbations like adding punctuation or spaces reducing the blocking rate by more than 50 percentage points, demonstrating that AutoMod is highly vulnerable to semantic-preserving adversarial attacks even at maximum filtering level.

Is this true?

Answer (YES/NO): NO